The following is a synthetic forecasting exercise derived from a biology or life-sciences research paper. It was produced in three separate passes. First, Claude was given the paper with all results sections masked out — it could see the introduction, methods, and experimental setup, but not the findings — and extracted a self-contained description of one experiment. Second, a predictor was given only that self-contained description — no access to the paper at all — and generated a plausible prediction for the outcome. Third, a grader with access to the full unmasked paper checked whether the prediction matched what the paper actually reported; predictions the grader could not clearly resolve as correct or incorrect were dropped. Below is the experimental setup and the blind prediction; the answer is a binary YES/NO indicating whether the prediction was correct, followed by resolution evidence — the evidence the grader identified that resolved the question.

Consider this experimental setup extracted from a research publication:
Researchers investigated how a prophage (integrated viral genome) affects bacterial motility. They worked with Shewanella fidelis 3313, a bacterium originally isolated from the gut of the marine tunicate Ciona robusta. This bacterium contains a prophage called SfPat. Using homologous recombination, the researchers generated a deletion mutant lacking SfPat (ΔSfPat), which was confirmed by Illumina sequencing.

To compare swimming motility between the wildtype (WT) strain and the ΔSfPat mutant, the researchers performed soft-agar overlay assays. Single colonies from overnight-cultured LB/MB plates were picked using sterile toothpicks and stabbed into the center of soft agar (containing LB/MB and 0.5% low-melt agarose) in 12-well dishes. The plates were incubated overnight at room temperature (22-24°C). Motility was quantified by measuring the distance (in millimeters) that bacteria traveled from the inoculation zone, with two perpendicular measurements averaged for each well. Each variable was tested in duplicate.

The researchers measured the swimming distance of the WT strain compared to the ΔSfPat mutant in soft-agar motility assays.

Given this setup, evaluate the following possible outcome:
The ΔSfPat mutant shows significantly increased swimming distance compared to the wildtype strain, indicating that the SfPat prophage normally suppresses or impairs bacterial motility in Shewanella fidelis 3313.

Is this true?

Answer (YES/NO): NO